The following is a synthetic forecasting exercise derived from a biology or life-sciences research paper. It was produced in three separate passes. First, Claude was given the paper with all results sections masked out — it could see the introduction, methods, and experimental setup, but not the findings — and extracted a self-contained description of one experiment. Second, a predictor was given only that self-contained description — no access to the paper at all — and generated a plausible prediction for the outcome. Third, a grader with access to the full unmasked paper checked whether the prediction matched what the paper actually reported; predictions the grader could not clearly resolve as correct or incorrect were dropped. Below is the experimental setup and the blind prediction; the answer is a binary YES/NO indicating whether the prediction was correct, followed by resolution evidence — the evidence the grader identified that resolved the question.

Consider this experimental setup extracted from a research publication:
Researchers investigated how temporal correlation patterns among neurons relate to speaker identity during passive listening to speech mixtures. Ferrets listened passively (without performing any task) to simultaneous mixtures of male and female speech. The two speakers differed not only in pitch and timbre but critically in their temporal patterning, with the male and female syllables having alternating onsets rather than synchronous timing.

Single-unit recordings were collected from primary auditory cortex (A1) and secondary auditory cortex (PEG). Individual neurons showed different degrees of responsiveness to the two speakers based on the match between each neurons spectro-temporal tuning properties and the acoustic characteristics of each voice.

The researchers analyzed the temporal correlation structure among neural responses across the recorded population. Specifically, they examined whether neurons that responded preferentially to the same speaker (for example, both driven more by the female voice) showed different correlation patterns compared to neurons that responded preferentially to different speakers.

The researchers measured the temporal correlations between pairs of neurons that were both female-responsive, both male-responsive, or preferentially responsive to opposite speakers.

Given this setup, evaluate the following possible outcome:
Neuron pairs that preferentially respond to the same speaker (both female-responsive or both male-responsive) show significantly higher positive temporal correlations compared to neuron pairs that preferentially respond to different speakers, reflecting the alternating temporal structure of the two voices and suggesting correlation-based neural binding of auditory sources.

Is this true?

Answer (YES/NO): YES